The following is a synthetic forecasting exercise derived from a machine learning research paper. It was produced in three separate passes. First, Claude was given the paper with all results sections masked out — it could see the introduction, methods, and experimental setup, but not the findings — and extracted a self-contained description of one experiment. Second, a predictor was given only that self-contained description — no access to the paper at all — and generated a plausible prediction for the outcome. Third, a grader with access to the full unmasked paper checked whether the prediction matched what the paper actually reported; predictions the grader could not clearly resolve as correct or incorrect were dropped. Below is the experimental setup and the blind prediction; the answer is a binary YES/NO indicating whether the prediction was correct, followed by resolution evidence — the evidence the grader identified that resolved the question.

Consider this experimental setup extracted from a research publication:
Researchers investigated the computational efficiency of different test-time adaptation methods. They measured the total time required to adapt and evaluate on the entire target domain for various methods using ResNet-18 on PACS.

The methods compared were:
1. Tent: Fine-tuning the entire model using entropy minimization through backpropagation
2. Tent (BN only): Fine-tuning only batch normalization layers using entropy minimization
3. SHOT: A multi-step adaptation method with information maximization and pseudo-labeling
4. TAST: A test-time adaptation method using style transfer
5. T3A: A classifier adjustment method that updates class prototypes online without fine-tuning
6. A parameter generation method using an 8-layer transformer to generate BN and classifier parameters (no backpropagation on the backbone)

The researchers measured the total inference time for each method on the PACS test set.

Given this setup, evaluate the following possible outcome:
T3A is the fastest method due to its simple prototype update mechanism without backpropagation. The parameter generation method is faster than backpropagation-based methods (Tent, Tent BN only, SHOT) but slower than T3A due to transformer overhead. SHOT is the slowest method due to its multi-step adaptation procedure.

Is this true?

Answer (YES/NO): NO